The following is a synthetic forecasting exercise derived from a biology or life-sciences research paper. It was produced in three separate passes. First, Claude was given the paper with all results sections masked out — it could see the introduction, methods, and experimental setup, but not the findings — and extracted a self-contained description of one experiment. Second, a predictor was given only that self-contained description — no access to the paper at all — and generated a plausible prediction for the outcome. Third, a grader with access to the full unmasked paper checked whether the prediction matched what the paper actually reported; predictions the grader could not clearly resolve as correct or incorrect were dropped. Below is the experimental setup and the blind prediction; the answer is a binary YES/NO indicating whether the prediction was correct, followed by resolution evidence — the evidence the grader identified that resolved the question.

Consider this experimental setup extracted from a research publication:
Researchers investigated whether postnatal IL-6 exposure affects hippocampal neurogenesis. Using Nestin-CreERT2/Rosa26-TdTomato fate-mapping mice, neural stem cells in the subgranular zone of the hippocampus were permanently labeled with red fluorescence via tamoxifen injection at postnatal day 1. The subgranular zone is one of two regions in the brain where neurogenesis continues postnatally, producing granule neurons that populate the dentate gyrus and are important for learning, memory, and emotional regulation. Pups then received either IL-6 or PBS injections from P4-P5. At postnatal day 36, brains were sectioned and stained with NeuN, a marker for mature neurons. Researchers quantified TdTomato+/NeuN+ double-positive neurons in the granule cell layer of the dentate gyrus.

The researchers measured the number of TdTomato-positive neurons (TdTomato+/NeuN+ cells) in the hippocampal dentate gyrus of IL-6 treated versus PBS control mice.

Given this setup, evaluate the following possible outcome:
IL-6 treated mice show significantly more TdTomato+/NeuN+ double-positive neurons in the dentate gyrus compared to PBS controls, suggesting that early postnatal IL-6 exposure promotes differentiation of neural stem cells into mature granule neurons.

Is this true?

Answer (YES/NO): NO